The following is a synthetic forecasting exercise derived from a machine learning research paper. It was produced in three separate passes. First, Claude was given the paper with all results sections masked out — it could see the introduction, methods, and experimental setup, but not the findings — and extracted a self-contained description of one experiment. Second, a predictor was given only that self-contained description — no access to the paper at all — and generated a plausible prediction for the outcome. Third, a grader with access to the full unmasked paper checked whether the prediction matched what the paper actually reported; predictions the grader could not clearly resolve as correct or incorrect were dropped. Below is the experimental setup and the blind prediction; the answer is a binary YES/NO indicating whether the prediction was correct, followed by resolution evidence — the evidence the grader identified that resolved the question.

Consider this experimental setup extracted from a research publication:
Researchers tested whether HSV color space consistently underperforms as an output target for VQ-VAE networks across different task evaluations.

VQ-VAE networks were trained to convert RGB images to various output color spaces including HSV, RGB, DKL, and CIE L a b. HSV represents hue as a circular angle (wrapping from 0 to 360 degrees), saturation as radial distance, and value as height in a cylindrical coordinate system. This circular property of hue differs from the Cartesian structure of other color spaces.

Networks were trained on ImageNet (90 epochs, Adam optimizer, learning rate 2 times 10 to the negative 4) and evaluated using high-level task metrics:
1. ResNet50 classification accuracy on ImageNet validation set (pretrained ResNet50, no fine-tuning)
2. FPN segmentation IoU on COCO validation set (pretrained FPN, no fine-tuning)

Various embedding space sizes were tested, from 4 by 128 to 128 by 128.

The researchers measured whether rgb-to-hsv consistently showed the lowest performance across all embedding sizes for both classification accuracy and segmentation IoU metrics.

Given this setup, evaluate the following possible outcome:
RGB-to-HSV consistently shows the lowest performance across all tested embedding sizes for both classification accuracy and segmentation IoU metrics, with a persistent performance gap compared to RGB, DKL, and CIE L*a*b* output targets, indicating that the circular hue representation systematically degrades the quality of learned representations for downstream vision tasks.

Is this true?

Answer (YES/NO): YES